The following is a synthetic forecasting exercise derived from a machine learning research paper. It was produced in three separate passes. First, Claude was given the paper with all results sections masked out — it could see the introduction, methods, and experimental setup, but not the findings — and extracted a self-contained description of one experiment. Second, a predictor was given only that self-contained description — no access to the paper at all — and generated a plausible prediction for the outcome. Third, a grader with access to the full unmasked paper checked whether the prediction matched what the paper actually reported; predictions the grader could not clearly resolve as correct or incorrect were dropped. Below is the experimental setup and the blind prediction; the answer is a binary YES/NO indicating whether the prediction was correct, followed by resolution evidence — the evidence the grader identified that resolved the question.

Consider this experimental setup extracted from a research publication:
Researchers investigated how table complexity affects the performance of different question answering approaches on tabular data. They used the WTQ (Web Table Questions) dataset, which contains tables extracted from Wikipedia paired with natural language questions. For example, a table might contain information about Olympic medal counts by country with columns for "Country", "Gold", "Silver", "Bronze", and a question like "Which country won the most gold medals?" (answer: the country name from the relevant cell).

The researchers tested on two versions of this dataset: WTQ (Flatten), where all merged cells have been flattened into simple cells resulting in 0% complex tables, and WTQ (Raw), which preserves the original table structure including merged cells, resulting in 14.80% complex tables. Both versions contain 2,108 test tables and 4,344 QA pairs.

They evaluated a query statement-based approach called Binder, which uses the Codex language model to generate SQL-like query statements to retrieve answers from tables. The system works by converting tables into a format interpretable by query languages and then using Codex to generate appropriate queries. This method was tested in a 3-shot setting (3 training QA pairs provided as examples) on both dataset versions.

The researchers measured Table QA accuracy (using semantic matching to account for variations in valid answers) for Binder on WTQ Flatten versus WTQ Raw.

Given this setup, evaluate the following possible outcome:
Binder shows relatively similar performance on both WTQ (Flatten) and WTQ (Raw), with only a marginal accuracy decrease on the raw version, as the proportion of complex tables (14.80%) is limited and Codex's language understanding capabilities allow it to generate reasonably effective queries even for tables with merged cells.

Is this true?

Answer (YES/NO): NO